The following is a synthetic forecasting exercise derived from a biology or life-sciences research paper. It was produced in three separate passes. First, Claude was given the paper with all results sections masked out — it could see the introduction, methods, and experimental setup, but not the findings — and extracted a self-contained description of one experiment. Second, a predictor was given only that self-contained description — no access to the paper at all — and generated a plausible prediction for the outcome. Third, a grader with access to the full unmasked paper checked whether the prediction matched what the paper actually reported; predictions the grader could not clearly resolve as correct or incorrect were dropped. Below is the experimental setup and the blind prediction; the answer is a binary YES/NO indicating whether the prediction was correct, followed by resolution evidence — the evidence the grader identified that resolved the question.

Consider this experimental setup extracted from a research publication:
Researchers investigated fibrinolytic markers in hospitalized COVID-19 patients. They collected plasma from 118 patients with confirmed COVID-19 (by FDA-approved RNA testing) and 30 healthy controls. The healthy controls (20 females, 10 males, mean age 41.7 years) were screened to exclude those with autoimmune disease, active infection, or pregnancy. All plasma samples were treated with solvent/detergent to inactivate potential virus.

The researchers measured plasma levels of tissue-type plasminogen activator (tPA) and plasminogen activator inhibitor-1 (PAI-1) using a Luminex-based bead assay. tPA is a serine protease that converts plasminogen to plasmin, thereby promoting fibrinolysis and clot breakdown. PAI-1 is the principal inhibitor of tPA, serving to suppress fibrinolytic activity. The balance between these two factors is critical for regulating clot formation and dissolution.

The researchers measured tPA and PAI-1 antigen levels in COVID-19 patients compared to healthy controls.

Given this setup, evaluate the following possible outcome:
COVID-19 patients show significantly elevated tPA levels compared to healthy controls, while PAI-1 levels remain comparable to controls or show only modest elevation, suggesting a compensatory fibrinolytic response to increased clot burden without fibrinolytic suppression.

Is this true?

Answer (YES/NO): NO